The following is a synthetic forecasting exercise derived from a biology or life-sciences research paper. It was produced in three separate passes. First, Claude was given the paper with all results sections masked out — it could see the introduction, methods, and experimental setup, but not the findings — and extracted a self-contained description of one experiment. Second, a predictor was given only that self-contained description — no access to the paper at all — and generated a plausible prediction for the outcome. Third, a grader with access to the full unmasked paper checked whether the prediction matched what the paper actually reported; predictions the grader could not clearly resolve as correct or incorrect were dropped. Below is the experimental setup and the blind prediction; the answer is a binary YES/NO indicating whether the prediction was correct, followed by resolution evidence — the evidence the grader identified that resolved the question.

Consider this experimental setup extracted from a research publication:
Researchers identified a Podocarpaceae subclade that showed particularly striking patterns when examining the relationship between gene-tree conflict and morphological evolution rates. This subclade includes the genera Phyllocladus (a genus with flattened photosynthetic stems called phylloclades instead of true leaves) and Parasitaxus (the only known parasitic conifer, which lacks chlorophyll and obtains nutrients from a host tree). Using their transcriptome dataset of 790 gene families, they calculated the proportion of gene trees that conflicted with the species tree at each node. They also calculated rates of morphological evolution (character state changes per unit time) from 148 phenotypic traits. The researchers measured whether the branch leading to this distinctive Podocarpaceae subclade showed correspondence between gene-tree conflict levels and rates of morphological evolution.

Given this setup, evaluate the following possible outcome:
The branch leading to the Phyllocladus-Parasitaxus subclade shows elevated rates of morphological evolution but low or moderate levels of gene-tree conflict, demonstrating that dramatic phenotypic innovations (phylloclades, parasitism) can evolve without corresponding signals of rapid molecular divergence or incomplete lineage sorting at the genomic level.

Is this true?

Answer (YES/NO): NO